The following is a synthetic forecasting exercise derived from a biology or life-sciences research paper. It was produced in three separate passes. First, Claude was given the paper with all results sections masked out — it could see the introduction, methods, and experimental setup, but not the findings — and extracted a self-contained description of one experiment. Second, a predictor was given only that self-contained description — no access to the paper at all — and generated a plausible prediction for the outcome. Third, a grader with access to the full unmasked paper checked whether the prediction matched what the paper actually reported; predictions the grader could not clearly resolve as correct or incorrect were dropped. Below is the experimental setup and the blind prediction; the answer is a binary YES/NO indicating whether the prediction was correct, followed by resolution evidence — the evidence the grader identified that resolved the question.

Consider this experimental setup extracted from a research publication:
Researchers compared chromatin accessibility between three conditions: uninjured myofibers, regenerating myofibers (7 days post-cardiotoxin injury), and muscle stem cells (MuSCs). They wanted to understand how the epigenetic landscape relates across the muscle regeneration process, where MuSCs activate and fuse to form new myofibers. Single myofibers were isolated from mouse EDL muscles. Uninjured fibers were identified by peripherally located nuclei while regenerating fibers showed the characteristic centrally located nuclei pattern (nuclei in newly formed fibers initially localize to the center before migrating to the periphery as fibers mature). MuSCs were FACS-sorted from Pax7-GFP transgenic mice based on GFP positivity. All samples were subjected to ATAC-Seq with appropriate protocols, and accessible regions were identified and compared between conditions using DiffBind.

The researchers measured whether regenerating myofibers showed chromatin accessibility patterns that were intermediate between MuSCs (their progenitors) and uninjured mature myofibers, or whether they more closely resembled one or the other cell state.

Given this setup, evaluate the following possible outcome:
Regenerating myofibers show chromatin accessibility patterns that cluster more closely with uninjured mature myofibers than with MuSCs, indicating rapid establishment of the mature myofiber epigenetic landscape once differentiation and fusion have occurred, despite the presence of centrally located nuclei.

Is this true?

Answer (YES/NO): YES